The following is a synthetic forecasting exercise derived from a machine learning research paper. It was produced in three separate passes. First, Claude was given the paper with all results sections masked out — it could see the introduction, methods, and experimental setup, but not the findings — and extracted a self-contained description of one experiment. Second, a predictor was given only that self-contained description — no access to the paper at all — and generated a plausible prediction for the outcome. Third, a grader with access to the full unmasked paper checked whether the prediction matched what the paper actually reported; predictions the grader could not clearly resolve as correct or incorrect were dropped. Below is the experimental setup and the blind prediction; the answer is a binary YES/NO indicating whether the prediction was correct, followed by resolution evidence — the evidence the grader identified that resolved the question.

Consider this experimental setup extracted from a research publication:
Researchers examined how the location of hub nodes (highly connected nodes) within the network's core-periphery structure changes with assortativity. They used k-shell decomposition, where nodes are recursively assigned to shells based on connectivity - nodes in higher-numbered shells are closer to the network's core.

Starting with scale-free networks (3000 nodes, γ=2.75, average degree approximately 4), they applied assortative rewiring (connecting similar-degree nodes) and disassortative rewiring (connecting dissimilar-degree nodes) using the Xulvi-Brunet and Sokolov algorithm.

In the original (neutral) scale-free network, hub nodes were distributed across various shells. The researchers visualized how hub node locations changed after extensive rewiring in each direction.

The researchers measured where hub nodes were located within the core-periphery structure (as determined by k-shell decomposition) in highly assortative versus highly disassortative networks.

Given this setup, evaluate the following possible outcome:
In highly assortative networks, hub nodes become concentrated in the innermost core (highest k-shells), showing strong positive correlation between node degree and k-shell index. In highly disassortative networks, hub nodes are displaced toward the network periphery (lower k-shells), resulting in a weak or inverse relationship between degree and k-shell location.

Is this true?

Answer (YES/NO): YES